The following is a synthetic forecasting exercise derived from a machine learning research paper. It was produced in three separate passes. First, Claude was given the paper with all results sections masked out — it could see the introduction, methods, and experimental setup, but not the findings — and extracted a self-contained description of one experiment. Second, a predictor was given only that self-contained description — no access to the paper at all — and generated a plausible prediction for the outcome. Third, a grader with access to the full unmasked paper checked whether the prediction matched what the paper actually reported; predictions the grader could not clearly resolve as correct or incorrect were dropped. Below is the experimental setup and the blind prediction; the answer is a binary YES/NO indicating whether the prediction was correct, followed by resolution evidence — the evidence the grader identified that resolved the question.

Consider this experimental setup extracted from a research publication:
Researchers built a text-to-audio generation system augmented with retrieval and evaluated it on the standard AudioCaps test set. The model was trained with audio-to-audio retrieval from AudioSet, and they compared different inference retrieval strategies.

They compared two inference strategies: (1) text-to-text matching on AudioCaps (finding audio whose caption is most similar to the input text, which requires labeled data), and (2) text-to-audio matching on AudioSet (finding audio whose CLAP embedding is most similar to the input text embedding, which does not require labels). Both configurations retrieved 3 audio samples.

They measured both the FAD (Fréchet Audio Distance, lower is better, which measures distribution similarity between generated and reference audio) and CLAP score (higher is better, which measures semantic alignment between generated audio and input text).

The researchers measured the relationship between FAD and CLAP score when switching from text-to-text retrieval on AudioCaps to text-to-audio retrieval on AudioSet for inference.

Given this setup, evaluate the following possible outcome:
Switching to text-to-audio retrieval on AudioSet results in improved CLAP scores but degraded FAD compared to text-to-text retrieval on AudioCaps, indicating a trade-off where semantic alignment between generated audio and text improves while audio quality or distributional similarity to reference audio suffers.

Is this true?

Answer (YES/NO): YES